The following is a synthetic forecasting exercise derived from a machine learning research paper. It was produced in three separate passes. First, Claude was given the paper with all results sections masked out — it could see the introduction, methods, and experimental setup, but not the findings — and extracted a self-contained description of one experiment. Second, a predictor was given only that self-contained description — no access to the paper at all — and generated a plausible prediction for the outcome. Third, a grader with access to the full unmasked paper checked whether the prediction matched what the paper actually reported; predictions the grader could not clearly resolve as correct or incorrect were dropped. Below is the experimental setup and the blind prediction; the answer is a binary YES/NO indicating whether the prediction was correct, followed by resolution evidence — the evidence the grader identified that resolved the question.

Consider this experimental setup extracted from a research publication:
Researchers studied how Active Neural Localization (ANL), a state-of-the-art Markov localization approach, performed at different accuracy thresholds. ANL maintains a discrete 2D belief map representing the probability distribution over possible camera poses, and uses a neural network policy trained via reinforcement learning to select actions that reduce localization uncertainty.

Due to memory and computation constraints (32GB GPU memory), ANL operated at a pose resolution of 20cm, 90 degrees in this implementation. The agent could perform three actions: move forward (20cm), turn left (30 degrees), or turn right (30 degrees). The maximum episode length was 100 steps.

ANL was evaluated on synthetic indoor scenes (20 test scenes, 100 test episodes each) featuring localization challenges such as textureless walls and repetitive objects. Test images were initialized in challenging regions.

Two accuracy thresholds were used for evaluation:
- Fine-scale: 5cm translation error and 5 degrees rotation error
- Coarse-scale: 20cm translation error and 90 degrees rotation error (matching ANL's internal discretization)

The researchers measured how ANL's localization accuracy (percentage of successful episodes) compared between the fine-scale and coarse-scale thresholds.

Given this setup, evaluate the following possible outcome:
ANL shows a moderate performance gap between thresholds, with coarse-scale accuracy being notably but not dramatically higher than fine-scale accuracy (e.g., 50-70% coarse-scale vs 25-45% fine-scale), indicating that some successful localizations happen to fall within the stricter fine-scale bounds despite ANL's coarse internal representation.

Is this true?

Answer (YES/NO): NO